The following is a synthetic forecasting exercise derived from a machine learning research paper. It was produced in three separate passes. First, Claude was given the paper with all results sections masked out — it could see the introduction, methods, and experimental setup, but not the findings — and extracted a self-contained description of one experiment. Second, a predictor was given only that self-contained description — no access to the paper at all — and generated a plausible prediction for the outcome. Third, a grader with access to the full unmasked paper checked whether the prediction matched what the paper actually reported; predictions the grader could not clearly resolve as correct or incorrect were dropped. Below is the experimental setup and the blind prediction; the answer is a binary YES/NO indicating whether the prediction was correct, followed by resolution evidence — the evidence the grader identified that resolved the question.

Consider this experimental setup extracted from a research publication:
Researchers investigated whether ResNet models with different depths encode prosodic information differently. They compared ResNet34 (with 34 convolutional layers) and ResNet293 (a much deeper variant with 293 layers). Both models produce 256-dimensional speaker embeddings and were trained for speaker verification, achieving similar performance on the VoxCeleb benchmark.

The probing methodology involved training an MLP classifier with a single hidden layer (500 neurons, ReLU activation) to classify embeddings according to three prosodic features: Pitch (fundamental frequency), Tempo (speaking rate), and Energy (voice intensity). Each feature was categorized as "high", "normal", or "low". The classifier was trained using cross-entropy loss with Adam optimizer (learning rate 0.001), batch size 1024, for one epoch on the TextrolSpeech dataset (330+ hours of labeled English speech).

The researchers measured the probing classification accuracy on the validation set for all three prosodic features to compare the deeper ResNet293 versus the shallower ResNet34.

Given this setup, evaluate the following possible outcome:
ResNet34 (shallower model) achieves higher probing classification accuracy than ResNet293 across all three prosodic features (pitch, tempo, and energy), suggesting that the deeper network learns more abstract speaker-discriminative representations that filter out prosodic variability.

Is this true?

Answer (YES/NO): YES